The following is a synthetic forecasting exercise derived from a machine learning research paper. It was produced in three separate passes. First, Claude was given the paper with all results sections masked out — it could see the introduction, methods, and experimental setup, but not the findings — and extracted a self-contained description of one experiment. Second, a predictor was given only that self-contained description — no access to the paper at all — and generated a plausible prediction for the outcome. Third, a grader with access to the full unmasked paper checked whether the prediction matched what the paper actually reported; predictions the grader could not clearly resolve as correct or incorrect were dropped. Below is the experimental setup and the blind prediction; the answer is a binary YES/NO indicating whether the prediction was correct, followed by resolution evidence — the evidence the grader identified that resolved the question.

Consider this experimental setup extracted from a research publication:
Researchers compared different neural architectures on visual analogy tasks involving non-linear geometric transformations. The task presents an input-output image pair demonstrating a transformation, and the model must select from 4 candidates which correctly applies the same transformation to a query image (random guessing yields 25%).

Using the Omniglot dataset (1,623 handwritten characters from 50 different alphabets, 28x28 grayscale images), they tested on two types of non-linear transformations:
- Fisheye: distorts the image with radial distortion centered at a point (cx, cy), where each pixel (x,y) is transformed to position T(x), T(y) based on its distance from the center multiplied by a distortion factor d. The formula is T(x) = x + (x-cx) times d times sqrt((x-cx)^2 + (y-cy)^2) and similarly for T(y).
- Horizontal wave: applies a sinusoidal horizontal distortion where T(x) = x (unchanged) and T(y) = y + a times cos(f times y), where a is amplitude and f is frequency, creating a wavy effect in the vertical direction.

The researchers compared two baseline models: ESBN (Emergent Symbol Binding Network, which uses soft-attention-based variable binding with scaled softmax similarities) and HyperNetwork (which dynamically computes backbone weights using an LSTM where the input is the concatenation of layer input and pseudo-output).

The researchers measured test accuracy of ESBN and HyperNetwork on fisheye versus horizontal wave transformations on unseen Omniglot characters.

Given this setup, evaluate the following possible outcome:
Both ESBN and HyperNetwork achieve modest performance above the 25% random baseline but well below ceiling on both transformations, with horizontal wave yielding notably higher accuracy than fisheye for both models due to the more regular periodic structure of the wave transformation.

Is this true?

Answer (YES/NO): NO